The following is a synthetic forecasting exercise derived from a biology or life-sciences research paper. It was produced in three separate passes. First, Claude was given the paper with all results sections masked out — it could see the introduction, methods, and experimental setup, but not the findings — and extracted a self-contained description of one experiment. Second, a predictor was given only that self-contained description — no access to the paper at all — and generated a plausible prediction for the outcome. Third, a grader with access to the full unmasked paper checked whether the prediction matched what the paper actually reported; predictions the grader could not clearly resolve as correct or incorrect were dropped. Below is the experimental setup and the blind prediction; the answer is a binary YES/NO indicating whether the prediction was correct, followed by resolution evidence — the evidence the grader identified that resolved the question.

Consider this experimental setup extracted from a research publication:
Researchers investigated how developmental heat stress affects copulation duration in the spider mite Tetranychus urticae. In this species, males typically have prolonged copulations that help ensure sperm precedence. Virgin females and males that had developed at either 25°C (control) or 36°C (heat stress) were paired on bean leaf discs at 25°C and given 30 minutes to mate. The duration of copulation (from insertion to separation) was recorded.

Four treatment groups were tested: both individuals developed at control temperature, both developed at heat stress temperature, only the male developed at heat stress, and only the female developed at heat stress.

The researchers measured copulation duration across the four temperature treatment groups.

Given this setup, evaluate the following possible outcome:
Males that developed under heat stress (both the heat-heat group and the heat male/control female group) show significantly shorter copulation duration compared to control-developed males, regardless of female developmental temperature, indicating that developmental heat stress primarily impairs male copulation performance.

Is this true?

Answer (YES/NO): YES